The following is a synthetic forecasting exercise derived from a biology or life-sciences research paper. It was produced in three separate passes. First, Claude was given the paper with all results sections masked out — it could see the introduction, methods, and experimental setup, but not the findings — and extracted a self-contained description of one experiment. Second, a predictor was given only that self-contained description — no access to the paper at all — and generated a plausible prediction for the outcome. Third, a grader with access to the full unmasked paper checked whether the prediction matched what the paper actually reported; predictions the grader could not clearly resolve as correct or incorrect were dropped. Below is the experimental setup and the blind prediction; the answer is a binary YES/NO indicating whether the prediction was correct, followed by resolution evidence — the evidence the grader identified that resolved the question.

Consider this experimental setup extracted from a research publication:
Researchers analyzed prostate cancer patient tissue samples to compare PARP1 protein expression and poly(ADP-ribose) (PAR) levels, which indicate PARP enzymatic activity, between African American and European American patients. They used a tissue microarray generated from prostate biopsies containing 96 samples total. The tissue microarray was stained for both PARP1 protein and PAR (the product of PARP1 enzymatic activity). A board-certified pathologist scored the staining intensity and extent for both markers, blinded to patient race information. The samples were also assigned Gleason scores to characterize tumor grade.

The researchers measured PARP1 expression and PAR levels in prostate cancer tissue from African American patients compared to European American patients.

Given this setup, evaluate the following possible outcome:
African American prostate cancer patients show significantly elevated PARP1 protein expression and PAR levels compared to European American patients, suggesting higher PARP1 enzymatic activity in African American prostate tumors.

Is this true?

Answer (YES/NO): NO